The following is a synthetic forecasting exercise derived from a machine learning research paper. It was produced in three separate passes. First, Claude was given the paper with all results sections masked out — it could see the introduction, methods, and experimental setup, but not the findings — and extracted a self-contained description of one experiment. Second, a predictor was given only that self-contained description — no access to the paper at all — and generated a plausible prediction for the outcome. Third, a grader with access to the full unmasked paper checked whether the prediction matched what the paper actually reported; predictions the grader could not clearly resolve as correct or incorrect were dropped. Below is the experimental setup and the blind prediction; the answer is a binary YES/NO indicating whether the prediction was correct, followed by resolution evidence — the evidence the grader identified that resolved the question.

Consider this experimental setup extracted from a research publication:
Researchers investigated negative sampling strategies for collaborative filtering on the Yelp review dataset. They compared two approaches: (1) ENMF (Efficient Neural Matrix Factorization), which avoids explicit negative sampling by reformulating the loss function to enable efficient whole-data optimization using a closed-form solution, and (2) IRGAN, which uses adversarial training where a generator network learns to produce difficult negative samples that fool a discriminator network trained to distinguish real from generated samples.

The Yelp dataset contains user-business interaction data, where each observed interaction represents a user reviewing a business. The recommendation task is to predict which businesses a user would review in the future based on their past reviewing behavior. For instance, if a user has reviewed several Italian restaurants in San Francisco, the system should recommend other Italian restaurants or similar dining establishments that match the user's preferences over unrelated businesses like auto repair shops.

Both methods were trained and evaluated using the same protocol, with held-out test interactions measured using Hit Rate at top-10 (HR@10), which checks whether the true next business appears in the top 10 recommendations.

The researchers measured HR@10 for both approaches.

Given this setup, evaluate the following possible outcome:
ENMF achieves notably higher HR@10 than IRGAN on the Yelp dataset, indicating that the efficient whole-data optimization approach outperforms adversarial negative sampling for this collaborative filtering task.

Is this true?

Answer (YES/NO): YES